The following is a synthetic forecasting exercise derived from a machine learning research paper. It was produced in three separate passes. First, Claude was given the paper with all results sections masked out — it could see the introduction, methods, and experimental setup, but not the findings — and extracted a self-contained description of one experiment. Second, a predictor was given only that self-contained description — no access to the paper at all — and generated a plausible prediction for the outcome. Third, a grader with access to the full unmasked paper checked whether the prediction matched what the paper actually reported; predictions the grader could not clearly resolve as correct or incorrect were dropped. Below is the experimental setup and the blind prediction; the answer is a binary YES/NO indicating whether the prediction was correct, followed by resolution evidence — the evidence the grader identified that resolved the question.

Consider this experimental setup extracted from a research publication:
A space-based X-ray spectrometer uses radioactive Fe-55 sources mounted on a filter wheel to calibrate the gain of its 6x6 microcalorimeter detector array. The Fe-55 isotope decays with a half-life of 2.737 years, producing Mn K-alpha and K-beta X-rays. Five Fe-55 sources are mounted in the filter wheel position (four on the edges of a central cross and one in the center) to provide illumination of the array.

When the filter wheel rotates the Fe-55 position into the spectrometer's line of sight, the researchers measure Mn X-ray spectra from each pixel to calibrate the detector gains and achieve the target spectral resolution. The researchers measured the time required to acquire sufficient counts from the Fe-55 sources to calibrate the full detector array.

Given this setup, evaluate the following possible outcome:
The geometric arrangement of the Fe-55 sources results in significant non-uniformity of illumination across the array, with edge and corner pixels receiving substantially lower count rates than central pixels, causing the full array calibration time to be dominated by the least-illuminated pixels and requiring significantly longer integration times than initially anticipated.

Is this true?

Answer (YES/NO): NO